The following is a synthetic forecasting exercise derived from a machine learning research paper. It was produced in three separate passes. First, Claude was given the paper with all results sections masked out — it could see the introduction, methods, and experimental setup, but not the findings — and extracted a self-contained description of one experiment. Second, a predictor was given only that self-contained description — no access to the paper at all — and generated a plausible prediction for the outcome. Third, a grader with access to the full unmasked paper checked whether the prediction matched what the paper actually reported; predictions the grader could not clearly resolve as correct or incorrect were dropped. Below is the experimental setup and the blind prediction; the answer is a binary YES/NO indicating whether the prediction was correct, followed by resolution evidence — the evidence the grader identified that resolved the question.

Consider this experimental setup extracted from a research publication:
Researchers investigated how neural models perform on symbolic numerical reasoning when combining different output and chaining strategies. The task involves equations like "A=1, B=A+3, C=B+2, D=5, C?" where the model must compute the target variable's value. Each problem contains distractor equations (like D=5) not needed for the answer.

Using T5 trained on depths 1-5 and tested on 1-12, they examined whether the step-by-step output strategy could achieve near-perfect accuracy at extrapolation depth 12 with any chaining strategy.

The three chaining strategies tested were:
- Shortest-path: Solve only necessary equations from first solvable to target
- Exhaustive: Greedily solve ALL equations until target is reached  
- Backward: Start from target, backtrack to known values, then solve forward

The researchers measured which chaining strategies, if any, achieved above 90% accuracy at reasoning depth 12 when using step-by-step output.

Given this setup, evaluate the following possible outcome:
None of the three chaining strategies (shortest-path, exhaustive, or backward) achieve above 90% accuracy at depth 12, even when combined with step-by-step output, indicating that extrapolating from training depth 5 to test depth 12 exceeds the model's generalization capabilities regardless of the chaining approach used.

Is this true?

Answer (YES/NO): NO